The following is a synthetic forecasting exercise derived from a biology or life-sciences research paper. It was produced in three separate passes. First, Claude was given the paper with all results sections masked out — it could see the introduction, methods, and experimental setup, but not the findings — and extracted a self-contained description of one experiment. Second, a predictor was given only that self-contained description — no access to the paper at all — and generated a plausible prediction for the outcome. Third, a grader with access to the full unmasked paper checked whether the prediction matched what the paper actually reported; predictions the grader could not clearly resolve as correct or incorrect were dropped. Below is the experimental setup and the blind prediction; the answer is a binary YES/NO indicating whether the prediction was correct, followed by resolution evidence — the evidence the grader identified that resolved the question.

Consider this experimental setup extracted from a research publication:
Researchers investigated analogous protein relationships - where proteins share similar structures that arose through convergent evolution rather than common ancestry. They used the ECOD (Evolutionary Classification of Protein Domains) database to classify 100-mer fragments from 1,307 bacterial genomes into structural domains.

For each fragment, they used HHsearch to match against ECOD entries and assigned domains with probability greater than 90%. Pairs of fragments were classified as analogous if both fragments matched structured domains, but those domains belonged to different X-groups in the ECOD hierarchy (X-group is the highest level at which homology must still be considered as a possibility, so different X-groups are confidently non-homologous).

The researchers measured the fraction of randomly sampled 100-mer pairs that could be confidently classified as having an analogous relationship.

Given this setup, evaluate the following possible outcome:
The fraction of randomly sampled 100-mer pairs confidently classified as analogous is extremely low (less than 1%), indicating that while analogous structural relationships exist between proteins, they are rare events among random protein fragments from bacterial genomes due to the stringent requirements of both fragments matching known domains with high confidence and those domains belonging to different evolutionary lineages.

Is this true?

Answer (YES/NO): NO